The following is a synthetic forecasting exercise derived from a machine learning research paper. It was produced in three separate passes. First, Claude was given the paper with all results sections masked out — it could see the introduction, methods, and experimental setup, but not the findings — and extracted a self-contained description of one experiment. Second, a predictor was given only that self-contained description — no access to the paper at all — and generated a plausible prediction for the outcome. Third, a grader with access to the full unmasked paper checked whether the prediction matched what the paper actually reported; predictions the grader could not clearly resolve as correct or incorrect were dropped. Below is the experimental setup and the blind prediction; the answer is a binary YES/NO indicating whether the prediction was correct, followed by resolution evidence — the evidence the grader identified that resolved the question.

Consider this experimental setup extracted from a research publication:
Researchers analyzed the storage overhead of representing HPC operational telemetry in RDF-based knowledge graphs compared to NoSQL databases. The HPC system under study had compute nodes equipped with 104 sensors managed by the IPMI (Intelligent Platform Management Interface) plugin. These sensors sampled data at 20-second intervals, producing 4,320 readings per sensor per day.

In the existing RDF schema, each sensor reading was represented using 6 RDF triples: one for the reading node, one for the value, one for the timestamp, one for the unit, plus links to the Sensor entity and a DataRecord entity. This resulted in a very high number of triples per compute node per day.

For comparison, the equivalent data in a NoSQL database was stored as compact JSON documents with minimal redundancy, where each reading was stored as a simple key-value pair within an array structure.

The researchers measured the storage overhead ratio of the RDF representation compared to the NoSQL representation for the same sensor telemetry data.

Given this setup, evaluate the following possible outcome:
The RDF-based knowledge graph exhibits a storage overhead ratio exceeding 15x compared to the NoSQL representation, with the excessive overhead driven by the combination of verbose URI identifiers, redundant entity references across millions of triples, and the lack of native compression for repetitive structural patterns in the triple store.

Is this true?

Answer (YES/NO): YES